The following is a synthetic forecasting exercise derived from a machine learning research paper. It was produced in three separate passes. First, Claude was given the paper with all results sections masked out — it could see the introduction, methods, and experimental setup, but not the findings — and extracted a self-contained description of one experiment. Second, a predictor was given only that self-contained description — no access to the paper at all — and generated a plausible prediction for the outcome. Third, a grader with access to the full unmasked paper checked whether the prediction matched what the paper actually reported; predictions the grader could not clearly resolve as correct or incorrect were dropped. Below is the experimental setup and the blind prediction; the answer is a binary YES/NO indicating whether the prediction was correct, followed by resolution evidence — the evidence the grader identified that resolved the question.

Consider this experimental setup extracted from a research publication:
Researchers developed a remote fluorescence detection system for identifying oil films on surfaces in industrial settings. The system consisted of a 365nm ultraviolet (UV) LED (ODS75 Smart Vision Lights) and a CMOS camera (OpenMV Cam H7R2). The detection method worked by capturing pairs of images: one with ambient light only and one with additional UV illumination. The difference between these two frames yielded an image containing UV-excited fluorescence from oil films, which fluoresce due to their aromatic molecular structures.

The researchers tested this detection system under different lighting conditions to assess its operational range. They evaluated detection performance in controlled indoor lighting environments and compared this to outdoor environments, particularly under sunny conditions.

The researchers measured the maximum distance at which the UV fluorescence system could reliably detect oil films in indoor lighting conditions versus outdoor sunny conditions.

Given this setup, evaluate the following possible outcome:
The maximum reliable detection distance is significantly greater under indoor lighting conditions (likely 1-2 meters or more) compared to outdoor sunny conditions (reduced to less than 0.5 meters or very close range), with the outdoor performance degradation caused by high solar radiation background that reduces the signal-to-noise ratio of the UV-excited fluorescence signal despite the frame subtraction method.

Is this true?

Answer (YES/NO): NO